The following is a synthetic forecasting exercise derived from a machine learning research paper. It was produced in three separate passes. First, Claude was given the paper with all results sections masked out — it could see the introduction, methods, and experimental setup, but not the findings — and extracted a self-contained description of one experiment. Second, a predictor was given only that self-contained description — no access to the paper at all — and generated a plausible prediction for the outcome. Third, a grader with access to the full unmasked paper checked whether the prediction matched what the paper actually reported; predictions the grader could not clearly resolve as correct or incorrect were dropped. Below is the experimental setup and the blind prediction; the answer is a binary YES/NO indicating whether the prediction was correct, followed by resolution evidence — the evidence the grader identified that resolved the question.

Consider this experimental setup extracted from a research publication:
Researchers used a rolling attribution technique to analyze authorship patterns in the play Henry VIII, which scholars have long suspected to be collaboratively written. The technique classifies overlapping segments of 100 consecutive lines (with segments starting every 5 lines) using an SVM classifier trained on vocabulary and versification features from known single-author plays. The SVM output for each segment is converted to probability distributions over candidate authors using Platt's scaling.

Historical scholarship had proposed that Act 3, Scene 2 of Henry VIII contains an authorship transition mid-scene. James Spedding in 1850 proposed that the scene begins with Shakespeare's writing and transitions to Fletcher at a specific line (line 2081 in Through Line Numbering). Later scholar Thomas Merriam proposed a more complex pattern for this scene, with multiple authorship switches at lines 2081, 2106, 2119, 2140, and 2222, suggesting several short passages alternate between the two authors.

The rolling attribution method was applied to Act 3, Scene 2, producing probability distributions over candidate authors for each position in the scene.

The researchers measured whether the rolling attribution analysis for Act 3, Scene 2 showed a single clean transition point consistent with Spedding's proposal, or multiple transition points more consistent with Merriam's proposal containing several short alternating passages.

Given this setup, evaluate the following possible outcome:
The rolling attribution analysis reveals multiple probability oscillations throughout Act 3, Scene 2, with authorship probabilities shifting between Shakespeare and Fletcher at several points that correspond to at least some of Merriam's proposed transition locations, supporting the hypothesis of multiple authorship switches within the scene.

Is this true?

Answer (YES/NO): NO